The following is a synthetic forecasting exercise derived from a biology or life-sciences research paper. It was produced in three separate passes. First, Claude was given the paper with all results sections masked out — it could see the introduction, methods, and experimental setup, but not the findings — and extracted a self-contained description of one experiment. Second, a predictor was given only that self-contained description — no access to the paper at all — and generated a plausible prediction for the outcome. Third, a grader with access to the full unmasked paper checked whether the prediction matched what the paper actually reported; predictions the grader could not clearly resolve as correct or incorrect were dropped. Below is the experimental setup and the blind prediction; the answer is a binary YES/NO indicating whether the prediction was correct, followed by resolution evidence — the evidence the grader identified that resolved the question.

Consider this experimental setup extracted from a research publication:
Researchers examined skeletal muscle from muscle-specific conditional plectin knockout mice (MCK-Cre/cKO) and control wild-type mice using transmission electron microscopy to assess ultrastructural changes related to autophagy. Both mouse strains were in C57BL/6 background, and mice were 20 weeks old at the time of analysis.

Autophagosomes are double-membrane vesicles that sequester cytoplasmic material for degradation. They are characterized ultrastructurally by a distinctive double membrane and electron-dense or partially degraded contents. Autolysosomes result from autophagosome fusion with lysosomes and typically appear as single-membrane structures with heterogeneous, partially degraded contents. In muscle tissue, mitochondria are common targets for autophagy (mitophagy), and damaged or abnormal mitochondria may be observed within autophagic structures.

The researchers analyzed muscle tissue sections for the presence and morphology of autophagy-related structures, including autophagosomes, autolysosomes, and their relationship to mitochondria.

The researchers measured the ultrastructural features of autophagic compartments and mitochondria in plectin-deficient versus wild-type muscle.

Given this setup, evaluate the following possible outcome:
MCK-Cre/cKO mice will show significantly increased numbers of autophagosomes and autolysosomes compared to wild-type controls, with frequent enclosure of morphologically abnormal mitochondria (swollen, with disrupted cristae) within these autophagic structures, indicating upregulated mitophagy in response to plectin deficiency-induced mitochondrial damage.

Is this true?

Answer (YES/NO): NO